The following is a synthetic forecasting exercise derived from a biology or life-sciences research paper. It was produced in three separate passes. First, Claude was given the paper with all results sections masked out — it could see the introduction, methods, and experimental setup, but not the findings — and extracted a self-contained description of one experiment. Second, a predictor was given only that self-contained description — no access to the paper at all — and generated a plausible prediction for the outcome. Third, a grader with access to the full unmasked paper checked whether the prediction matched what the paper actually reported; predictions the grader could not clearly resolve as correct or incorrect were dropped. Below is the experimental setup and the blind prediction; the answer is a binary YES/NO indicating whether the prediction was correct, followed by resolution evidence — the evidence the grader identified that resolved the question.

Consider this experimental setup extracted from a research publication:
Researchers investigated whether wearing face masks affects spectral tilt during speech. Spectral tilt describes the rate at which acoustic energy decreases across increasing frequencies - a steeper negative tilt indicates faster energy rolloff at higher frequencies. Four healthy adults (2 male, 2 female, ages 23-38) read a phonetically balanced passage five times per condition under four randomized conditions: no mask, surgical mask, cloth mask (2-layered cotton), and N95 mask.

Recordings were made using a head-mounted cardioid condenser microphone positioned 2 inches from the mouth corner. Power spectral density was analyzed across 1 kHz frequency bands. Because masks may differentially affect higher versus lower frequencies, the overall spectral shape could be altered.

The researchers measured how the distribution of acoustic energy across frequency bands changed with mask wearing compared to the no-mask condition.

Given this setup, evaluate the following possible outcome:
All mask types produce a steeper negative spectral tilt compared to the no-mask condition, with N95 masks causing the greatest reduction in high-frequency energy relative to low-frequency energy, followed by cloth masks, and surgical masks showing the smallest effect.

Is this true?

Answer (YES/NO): NO